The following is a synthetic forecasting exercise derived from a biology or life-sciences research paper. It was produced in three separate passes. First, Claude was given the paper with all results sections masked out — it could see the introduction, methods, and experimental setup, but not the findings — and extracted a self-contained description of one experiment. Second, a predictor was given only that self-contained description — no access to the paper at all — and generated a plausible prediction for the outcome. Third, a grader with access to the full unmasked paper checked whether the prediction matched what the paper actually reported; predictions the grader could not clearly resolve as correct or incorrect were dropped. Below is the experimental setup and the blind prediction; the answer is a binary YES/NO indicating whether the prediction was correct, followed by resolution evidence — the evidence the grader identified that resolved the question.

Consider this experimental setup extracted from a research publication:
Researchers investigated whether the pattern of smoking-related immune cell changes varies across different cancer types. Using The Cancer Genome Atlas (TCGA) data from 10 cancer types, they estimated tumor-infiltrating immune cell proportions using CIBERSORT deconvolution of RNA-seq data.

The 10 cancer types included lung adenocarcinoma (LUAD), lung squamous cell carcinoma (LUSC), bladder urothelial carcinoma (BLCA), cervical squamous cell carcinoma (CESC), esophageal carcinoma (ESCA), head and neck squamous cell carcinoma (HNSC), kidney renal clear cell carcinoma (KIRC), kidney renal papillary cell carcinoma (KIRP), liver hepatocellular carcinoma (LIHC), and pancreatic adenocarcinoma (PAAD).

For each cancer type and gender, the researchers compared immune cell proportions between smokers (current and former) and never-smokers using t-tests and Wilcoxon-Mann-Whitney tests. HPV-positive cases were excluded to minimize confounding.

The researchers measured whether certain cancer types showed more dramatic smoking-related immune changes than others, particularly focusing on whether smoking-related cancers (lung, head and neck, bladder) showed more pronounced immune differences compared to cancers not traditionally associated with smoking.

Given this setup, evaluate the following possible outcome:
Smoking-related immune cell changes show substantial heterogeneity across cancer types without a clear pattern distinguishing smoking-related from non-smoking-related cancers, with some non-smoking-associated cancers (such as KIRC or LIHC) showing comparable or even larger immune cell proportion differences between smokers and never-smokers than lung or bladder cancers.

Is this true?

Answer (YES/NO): NO